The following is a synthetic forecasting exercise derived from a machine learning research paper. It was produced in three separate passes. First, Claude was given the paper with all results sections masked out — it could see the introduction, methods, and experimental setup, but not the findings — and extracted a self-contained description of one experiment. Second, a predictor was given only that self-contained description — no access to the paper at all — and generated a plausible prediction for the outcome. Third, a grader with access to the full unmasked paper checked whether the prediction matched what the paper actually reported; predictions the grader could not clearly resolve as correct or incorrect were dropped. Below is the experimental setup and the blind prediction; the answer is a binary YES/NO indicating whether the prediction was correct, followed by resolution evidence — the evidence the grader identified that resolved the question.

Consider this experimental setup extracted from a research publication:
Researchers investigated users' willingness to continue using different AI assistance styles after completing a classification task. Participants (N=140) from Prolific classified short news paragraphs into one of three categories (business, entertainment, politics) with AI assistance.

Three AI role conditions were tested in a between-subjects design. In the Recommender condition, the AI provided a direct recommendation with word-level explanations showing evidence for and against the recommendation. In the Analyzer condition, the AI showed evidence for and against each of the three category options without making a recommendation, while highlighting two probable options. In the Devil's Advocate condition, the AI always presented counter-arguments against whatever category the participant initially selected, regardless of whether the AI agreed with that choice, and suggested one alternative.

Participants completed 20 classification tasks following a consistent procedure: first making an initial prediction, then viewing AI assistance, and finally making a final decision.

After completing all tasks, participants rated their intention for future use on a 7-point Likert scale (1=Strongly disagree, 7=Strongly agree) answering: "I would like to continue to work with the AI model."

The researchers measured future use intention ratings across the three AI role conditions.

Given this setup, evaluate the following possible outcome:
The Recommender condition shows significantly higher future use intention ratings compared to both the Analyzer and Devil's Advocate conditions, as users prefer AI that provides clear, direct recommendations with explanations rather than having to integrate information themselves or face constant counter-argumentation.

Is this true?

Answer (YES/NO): NO